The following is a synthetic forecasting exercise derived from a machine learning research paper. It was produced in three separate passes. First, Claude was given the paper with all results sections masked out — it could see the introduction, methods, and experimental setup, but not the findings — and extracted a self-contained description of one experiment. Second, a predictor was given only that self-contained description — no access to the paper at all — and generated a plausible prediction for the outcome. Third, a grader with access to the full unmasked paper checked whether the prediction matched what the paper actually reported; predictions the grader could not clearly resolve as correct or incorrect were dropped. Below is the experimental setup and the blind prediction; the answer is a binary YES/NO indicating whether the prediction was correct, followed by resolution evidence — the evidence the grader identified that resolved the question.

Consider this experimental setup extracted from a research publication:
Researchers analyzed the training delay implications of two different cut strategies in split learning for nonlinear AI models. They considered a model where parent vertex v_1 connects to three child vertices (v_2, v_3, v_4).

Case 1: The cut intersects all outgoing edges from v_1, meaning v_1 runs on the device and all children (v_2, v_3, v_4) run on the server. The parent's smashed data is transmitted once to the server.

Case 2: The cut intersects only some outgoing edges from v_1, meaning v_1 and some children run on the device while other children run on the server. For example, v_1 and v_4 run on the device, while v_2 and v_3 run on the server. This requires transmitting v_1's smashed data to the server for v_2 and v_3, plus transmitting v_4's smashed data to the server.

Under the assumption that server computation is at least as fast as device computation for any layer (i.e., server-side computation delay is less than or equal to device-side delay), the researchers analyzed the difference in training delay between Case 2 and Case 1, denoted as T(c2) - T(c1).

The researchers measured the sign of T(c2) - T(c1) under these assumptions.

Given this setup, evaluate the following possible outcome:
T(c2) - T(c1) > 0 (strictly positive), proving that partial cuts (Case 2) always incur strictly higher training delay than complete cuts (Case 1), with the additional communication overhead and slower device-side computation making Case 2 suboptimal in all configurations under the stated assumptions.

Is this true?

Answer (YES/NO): YES